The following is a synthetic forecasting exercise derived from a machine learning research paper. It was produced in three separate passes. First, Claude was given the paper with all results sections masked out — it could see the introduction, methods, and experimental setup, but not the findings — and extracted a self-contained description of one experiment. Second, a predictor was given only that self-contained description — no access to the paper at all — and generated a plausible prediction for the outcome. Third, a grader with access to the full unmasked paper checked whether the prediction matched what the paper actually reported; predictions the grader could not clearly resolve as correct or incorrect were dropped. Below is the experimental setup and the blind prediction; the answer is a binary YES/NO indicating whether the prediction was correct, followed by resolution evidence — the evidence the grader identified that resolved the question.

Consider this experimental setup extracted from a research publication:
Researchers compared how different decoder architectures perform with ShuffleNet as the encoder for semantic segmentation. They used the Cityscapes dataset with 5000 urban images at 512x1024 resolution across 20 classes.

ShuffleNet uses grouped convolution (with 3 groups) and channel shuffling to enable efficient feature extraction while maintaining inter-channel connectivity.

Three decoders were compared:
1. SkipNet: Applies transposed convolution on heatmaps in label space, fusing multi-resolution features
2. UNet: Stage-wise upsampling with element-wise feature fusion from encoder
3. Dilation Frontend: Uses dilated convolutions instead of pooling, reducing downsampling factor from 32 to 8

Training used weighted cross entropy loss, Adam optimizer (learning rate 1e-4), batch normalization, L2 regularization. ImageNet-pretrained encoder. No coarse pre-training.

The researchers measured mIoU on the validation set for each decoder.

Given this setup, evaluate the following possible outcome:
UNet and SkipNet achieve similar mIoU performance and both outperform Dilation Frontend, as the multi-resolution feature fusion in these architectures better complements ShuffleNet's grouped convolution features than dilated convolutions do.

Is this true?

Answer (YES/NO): YES